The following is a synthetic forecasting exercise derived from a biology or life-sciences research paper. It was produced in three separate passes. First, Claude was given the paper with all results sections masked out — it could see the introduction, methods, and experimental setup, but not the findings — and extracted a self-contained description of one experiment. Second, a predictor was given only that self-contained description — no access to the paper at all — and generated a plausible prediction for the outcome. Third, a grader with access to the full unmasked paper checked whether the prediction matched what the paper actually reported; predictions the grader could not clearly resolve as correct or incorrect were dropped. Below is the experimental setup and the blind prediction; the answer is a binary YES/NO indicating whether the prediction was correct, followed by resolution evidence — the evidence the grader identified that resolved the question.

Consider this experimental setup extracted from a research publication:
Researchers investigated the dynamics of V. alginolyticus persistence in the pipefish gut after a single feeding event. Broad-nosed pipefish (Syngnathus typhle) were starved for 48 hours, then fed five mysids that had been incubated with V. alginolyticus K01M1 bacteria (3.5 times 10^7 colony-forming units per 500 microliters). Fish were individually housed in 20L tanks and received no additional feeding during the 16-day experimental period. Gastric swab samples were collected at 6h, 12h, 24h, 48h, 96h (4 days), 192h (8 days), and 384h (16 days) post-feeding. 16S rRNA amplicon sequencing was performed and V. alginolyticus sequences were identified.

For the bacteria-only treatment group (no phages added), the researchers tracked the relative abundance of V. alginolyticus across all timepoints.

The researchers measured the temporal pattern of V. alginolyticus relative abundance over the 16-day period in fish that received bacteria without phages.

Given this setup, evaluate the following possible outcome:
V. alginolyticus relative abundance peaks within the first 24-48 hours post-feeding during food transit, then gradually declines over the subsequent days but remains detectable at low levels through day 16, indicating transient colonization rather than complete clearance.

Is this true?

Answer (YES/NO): NO